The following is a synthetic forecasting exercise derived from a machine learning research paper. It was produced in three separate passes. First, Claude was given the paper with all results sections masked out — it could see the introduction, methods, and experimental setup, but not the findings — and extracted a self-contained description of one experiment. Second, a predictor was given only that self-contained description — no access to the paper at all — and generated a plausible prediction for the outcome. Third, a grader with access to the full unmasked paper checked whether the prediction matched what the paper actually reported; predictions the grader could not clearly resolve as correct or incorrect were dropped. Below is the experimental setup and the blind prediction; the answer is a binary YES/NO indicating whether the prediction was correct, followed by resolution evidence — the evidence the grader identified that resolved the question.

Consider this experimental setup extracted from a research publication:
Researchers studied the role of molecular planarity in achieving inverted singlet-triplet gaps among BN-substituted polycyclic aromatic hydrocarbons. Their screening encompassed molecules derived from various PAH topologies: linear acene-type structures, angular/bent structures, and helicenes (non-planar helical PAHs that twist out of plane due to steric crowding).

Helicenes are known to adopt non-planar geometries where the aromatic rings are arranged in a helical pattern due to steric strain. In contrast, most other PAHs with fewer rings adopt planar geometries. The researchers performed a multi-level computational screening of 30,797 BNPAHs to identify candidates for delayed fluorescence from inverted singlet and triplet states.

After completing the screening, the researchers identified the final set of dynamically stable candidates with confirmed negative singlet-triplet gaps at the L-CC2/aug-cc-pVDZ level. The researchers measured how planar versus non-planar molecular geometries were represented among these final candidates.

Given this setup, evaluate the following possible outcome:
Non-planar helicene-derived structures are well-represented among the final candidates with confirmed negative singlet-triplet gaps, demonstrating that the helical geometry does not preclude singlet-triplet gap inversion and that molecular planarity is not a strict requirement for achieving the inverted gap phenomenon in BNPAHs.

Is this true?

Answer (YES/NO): NO